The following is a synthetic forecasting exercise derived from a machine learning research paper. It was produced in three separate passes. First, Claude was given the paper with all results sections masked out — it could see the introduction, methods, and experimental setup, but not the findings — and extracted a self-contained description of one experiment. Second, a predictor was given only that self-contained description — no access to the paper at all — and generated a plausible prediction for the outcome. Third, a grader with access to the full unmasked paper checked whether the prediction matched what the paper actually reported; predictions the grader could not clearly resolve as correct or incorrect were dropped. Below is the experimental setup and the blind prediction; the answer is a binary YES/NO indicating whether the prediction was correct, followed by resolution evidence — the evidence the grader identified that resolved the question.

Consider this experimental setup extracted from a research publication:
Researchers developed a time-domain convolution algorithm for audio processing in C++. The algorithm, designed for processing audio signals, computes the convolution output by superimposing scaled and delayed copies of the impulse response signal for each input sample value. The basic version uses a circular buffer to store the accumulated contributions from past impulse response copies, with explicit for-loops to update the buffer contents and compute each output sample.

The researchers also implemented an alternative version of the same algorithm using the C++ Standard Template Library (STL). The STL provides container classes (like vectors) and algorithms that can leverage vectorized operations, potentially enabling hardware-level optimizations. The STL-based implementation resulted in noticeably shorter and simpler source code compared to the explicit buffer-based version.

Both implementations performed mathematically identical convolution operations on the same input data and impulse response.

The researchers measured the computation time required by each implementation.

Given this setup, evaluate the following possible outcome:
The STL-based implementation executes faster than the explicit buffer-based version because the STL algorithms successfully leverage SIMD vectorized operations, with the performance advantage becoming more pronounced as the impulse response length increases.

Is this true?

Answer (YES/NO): NO